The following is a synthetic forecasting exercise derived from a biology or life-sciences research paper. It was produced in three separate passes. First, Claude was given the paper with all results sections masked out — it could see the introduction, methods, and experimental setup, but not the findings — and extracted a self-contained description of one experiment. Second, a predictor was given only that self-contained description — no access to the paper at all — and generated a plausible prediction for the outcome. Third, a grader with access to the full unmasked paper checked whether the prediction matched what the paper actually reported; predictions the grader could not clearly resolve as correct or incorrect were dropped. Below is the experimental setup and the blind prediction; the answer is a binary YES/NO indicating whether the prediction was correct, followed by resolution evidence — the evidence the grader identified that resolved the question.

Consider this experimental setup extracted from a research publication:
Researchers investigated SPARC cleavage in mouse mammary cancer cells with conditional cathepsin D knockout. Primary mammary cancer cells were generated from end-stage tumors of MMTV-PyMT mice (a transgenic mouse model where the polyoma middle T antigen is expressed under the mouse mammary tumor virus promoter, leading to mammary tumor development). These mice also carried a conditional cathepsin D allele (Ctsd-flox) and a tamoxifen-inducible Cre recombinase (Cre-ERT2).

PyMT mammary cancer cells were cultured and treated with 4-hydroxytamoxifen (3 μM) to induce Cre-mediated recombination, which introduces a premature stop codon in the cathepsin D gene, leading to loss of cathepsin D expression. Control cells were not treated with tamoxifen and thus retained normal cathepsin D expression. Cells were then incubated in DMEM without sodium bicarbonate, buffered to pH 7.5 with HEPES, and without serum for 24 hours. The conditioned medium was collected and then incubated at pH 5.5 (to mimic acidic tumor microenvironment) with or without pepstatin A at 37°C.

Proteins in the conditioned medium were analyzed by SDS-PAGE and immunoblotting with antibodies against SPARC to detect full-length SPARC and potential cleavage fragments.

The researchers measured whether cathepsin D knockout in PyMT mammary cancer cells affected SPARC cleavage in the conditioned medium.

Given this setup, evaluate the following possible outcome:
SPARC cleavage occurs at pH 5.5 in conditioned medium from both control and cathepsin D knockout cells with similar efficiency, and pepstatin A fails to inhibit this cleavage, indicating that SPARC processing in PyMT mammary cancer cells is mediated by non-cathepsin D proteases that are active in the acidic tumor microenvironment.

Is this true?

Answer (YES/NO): NO